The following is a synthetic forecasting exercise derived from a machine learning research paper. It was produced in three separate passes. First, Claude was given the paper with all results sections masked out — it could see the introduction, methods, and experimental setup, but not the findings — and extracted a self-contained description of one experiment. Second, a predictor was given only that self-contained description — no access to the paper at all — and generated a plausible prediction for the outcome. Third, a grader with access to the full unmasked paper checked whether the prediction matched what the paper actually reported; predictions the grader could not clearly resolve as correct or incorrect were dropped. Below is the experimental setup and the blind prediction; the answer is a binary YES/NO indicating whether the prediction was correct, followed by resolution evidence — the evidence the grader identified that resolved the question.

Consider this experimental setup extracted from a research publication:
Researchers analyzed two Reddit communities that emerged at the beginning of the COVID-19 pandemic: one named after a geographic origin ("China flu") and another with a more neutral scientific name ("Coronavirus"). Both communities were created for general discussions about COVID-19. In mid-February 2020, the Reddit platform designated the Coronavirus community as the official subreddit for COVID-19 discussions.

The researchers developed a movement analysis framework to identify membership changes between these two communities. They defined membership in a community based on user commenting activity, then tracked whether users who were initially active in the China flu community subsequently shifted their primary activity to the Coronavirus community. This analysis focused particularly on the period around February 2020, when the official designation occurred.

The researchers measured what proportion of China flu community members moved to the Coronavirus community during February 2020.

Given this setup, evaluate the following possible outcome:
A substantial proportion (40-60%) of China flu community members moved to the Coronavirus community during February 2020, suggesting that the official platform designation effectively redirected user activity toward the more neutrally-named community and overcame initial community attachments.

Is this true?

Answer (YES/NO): YES